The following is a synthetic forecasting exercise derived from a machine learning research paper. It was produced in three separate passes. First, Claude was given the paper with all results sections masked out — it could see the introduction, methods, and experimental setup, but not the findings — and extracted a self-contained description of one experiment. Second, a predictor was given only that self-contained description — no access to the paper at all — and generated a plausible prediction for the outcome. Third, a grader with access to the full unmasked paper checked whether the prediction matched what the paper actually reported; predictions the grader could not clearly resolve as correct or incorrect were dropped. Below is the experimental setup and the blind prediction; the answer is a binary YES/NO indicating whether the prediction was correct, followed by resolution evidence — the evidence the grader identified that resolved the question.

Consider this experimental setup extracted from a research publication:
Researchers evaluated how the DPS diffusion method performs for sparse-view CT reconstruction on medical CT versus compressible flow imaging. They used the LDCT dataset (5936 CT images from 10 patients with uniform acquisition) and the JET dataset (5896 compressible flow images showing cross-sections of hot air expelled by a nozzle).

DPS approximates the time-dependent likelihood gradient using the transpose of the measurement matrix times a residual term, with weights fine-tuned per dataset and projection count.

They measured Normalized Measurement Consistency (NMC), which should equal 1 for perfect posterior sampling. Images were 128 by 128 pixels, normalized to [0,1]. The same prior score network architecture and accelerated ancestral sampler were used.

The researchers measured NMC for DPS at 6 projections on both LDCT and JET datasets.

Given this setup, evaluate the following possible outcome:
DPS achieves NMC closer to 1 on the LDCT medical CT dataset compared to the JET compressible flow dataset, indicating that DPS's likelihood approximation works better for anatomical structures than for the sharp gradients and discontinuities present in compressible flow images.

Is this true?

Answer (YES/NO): NO